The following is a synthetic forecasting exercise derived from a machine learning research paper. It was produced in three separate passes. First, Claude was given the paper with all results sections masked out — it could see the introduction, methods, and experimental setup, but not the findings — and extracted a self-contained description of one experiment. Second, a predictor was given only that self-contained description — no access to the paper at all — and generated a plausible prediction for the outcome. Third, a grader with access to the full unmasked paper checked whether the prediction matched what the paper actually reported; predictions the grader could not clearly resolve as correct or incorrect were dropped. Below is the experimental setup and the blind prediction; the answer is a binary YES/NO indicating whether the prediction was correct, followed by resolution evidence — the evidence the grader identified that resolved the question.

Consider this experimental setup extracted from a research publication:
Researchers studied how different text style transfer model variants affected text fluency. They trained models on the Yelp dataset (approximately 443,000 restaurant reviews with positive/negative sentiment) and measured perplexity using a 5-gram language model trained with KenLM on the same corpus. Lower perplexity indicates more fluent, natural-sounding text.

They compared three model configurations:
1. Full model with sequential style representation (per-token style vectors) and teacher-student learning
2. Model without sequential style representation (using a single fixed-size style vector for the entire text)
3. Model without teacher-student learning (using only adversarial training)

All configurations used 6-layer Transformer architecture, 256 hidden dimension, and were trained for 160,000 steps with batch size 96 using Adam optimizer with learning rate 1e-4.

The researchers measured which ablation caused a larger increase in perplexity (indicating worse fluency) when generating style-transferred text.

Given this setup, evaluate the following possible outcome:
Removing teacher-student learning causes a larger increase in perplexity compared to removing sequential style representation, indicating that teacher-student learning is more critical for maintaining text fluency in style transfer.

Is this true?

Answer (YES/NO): NO